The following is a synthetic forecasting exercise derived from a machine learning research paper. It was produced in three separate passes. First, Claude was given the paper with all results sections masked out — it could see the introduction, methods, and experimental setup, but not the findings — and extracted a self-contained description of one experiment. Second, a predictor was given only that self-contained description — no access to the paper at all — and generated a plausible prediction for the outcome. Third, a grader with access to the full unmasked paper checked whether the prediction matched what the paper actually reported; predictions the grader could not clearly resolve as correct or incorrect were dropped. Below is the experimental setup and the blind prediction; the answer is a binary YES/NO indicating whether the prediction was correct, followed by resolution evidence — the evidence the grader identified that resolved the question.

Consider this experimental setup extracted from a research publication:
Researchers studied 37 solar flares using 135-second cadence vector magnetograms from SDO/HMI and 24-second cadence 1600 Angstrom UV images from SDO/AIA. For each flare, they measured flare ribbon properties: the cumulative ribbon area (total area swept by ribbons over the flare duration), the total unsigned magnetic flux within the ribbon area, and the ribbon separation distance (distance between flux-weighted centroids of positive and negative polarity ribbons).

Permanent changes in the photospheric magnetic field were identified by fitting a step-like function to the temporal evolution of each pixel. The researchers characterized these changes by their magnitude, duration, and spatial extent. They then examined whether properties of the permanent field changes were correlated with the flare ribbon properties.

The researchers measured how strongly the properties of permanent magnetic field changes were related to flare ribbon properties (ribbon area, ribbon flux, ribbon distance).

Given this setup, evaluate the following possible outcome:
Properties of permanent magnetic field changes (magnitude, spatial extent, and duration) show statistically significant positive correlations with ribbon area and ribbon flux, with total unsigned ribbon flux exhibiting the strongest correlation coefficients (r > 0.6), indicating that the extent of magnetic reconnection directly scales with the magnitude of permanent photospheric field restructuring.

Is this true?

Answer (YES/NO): NO